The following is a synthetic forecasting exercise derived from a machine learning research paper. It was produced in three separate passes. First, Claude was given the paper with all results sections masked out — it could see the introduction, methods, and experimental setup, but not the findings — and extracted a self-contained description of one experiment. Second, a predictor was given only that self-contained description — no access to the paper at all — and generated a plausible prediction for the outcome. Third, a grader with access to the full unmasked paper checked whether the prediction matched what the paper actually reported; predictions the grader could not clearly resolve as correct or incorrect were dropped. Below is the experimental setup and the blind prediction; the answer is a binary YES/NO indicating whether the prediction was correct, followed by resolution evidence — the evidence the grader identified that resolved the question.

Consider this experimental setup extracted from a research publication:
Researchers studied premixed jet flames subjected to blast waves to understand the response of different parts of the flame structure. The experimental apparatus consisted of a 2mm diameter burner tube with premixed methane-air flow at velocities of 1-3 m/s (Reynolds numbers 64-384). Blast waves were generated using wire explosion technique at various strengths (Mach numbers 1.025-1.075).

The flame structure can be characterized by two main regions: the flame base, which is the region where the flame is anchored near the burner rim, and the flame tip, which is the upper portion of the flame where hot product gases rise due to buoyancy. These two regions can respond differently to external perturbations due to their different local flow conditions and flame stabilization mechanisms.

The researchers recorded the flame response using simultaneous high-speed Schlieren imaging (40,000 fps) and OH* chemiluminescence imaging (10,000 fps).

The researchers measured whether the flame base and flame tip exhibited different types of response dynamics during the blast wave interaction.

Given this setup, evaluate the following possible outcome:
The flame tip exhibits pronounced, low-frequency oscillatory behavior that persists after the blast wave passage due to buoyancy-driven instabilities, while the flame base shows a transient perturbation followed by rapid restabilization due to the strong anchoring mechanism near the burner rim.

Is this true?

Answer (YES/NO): NO